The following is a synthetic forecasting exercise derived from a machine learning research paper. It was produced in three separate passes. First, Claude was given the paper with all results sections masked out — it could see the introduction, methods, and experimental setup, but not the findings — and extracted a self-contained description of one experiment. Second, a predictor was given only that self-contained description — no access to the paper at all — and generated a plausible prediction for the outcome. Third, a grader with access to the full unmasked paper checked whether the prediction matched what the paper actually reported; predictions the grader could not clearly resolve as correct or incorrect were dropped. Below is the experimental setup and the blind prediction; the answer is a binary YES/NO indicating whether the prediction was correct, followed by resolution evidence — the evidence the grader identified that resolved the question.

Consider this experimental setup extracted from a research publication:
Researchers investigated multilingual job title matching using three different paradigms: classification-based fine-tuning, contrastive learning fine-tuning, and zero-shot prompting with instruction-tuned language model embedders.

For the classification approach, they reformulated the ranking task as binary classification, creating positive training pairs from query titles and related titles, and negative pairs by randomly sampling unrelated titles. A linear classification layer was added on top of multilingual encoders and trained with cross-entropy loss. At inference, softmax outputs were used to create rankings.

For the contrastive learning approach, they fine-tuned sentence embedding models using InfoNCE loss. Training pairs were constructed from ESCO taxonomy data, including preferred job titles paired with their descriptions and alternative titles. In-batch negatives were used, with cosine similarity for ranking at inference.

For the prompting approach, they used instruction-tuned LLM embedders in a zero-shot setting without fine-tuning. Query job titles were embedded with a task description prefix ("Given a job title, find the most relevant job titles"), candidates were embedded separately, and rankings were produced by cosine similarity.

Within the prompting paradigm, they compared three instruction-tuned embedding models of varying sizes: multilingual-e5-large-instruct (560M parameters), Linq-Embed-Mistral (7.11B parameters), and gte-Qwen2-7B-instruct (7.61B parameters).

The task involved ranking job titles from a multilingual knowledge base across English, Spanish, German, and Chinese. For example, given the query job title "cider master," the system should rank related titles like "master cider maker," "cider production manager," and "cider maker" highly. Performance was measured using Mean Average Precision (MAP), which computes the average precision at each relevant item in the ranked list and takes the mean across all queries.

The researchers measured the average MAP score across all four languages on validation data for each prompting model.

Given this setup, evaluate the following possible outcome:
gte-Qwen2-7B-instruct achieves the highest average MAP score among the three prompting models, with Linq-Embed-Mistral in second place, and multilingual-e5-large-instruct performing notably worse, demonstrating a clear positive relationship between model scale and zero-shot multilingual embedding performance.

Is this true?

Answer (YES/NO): NO